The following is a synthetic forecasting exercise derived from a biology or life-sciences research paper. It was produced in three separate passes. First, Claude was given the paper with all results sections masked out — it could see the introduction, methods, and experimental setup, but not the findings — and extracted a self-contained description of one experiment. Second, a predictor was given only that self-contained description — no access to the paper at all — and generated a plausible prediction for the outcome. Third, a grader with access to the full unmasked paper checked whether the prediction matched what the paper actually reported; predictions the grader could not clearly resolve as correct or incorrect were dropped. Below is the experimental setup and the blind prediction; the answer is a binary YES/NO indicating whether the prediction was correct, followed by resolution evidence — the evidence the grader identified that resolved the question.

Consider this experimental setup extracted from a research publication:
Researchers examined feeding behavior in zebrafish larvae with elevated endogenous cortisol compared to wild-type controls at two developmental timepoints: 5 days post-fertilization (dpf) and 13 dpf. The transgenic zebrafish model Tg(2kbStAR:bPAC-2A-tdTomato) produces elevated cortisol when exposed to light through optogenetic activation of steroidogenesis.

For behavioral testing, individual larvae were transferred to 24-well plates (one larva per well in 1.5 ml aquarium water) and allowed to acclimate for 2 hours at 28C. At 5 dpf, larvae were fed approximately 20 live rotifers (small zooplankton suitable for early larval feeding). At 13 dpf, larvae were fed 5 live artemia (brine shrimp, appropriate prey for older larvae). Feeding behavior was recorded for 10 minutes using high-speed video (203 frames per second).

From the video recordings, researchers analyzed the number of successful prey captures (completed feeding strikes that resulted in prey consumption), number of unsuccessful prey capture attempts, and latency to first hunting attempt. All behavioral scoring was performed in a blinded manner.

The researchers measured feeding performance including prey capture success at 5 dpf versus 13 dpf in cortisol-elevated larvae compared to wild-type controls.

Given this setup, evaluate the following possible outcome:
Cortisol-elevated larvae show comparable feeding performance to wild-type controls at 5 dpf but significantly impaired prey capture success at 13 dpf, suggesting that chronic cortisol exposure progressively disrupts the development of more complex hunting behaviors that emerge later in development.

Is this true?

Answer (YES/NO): NO